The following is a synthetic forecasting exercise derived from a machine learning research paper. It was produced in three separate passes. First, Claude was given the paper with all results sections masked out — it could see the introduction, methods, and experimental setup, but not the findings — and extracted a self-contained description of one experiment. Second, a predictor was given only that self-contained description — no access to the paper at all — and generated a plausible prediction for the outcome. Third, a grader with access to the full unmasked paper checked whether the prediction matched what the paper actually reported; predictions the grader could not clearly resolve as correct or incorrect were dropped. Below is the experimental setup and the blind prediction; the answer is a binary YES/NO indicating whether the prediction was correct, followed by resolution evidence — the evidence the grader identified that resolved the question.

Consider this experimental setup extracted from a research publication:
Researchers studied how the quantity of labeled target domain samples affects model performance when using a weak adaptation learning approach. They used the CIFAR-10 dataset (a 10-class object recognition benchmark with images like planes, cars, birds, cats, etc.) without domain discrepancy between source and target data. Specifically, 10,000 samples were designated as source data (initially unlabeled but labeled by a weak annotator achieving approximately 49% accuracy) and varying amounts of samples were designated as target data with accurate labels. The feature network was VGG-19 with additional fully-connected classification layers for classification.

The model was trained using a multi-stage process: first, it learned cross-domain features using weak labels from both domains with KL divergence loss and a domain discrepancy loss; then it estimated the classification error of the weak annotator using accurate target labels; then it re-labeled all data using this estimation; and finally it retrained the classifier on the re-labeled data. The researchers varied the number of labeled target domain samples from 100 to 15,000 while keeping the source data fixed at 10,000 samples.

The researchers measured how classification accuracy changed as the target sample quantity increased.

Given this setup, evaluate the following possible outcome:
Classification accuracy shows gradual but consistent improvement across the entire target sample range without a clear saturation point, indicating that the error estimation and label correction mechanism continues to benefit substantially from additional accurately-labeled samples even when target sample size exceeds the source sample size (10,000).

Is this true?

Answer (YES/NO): NO